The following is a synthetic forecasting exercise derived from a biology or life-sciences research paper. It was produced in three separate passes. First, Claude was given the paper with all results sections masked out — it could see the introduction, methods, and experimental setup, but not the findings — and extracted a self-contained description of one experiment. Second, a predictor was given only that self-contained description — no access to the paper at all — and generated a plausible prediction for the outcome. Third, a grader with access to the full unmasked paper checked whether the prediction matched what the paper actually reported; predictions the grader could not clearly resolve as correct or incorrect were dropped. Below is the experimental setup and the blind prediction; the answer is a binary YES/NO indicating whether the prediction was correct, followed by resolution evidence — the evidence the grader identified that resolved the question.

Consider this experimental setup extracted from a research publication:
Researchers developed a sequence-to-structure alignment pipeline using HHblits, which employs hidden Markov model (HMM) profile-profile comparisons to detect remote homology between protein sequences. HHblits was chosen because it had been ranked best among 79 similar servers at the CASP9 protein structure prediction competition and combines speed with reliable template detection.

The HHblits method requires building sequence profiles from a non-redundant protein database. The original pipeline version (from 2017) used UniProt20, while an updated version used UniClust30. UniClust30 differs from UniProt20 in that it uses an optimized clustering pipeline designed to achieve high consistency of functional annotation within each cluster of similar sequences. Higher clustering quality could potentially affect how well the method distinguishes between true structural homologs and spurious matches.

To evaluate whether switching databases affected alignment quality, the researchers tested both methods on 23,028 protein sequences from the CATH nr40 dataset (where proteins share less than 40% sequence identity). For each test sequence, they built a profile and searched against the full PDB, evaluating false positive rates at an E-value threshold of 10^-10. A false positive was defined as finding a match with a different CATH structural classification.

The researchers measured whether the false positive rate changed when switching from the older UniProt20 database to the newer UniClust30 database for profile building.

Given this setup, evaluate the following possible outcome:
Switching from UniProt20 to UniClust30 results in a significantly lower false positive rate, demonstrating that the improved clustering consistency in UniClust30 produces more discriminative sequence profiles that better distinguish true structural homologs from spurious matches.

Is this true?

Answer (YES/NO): NO